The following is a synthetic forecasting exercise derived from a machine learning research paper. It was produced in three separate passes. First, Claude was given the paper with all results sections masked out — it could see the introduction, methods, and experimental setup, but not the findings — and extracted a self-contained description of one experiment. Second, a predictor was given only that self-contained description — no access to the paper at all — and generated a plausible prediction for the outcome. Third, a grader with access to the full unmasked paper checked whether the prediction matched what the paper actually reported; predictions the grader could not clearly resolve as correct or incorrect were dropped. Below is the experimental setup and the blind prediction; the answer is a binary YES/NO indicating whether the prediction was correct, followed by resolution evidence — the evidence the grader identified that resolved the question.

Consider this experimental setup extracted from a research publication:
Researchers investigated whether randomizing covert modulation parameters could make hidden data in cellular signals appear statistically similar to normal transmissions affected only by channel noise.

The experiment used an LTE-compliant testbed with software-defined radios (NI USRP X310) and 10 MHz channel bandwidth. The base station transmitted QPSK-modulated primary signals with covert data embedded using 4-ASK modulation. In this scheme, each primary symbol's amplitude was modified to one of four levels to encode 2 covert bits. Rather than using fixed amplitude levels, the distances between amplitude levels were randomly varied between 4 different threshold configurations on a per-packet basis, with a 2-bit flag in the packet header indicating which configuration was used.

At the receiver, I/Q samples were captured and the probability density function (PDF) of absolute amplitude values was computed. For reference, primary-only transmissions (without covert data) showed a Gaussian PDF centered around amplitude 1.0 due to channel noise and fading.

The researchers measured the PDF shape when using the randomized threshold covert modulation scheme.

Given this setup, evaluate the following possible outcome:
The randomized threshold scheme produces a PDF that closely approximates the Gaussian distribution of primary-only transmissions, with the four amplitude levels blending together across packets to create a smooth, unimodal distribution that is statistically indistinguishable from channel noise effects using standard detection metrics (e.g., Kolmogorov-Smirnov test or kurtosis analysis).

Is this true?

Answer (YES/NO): NO